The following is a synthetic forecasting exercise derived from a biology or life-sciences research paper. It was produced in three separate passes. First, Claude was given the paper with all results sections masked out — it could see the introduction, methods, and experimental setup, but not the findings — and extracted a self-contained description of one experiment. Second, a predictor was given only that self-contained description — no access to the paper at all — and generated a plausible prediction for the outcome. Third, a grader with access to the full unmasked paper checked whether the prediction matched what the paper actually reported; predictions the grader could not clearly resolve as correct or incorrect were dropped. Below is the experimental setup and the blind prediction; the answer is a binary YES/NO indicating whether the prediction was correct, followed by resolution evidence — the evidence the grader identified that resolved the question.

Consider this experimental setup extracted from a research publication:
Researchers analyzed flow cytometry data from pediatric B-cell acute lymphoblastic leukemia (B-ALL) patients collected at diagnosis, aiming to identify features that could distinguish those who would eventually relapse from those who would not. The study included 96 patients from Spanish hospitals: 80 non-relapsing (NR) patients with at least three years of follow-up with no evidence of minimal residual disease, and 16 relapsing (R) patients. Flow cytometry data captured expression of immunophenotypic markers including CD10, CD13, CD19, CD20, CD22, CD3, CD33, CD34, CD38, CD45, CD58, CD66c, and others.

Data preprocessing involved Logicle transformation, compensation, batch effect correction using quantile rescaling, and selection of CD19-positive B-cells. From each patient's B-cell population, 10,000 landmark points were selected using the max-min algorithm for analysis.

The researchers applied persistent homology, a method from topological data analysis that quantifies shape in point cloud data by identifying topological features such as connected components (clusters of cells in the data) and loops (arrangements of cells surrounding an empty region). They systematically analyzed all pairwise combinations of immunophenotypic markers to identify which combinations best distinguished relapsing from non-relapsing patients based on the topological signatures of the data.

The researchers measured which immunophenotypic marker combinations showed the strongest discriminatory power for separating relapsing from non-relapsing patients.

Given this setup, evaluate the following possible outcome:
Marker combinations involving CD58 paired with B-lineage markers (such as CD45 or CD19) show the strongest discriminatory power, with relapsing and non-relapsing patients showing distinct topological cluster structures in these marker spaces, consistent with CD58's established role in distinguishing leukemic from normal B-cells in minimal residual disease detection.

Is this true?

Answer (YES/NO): NO